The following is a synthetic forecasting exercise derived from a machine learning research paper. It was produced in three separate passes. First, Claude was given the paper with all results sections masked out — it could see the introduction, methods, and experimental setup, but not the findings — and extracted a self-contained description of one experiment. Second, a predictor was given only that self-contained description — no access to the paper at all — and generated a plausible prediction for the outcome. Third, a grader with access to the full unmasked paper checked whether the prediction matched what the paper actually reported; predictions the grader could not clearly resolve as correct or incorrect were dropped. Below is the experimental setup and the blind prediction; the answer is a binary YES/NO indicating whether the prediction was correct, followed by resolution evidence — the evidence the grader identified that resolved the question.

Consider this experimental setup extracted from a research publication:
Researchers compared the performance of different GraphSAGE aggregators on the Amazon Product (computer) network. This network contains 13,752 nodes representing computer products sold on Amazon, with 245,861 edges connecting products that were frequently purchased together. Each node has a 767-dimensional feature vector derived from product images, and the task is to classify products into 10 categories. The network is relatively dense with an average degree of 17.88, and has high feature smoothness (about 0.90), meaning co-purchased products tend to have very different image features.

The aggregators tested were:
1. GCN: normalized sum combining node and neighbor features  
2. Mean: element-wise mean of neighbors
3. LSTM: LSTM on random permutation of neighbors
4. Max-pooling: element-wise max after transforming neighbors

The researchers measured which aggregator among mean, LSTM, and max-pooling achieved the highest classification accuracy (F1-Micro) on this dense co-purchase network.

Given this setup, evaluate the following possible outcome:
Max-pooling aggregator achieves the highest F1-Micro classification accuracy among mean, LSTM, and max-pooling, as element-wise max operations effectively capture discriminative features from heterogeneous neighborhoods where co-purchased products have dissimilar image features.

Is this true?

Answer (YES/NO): NO